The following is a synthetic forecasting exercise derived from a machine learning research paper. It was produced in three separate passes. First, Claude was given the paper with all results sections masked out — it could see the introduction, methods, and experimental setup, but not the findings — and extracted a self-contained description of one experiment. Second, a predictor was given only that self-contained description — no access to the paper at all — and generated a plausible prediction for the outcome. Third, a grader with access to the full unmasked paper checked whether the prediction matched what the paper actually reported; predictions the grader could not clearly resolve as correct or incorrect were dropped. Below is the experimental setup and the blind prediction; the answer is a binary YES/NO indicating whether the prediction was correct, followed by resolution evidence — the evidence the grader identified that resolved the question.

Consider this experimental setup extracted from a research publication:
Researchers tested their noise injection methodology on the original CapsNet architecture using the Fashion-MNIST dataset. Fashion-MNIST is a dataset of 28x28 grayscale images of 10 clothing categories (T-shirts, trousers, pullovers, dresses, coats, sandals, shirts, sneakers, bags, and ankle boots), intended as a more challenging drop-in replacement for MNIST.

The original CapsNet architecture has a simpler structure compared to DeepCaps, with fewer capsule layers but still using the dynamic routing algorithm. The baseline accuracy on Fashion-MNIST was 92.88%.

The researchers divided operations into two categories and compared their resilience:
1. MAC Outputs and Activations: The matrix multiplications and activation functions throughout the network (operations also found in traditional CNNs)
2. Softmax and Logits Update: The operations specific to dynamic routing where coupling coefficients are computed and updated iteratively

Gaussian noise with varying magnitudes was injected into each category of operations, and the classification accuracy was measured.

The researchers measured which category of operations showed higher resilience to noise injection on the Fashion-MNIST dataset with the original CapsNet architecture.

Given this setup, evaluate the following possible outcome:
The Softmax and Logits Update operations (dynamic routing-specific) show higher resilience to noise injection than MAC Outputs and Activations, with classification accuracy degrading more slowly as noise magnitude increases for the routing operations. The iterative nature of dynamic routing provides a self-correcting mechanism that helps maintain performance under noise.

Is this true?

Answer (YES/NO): YES